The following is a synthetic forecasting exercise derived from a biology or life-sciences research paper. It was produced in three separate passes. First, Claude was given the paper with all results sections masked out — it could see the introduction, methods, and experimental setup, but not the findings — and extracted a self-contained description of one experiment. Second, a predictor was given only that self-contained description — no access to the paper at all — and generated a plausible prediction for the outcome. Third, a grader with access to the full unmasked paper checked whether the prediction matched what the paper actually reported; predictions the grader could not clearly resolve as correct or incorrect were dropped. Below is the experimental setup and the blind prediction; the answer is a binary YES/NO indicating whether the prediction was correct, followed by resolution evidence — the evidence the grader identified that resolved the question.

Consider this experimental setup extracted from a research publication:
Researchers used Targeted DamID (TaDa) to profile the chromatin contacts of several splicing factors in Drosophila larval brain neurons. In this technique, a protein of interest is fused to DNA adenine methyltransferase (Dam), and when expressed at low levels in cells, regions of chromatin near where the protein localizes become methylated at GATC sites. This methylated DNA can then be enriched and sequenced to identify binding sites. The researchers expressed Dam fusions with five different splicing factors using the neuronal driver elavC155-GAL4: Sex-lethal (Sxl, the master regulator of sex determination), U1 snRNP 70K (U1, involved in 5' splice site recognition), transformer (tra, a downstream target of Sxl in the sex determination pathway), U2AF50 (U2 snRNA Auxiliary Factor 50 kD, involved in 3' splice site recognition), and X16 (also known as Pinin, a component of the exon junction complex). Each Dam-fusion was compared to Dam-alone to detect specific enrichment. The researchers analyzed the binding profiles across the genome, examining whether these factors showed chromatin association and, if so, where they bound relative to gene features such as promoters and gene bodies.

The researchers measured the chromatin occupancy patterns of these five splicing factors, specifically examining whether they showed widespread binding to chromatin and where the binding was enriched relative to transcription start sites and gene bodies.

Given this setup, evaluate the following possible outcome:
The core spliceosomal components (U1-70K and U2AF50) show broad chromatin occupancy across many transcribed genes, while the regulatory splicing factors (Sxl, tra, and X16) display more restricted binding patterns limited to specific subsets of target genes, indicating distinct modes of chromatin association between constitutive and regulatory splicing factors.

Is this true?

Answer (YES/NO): NO